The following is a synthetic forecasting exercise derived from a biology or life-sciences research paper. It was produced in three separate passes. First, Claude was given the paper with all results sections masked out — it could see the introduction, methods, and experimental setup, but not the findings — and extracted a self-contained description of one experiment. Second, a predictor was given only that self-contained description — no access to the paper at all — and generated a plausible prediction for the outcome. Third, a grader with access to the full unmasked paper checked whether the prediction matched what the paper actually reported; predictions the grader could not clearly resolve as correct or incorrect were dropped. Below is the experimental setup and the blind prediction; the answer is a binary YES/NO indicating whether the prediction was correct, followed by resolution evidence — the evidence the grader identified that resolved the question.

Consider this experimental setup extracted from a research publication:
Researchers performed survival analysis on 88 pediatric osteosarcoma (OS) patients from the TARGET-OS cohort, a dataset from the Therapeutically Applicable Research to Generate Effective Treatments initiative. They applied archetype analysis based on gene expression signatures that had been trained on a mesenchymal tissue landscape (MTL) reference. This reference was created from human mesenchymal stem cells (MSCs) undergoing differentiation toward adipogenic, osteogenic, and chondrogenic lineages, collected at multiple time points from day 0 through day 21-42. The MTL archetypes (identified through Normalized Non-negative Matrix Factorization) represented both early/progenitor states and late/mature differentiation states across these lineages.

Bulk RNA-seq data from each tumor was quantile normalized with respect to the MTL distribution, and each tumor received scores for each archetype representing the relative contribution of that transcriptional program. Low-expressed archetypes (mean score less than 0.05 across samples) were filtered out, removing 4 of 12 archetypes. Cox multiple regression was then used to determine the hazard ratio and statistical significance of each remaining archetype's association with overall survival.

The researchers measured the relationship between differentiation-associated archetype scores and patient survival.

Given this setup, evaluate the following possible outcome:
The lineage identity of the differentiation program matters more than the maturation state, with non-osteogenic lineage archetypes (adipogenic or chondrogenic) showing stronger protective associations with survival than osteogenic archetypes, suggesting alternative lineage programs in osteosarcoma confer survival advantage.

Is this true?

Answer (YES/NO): NO